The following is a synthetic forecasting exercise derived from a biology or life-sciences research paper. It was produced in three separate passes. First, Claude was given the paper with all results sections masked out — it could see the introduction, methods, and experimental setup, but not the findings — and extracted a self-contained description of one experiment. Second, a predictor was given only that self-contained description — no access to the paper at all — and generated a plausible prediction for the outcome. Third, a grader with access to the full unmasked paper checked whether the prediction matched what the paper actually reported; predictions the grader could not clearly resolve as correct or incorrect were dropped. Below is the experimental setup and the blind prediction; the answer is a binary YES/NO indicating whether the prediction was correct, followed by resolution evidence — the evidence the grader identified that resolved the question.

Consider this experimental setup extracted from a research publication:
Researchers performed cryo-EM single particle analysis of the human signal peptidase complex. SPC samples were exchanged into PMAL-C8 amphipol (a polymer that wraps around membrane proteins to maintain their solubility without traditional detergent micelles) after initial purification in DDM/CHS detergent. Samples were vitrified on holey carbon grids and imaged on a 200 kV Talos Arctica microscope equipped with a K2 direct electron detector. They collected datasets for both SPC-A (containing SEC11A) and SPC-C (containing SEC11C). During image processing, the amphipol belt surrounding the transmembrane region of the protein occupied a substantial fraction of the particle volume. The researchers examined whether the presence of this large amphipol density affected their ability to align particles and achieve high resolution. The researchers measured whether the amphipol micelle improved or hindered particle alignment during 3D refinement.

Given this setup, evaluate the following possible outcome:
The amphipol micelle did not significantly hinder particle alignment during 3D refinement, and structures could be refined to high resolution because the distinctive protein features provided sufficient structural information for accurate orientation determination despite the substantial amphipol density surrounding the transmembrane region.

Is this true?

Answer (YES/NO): NO